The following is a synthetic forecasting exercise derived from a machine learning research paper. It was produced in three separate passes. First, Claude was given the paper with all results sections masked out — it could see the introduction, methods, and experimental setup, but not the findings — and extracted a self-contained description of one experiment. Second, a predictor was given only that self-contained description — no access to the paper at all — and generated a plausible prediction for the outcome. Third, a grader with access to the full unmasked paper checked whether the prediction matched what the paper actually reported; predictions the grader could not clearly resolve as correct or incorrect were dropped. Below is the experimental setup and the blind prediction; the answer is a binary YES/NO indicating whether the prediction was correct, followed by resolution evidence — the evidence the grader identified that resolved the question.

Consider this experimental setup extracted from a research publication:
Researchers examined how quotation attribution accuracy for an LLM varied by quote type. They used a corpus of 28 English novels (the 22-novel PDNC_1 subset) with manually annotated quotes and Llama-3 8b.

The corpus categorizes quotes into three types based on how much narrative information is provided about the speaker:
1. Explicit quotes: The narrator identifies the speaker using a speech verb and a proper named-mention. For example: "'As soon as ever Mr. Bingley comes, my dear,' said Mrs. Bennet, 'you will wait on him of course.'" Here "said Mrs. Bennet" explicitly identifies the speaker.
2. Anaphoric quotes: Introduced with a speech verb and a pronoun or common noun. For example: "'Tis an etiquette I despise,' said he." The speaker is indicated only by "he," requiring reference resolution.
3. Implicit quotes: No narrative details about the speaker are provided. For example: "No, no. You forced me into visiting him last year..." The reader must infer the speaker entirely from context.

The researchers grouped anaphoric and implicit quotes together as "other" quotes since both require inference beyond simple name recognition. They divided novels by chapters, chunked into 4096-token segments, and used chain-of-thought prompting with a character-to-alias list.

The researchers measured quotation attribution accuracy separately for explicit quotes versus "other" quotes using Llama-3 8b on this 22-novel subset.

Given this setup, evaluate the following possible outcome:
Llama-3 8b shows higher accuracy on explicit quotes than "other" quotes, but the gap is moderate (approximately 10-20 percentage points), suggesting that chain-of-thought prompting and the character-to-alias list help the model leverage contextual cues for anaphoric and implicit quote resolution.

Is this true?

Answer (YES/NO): NO